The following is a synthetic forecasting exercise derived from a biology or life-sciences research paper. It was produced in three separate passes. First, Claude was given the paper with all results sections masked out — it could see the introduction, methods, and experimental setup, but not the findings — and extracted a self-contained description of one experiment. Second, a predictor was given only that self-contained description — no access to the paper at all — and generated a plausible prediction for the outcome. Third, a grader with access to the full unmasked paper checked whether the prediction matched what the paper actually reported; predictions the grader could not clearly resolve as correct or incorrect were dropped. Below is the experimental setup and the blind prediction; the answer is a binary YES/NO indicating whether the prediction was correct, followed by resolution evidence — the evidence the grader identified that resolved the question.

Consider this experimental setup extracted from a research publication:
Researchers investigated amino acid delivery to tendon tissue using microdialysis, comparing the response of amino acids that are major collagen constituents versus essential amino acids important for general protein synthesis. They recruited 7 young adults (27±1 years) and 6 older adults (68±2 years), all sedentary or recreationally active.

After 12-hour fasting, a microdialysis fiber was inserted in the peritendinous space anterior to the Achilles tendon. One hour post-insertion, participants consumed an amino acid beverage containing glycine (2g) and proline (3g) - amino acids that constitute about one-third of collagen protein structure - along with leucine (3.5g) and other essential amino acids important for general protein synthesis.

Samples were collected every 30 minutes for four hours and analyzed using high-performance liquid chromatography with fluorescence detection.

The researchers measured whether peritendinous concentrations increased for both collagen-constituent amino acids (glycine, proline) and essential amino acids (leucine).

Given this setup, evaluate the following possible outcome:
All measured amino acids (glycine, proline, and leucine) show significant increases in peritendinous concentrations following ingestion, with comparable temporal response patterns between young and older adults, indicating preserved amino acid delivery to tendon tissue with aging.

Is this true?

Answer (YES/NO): NO